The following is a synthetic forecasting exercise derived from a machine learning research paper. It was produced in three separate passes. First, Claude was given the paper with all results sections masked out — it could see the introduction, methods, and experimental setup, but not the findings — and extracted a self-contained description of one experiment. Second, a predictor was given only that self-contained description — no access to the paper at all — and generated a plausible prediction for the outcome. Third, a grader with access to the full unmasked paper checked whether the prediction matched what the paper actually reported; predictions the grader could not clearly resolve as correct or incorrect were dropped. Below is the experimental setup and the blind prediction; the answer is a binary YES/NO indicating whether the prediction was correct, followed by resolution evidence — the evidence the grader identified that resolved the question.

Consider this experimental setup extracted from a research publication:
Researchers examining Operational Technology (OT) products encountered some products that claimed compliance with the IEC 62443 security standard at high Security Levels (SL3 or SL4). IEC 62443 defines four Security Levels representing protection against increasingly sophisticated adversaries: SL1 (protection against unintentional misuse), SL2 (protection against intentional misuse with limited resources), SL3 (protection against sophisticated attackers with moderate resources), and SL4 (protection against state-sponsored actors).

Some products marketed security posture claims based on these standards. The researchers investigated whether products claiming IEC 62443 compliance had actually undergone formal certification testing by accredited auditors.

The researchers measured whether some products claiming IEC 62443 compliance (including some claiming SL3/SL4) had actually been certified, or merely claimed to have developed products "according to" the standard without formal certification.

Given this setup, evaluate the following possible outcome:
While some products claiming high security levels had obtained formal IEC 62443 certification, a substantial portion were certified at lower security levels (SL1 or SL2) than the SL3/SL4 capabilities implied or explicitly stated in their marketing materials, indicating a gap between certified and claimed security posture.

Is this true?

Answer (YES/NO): NO